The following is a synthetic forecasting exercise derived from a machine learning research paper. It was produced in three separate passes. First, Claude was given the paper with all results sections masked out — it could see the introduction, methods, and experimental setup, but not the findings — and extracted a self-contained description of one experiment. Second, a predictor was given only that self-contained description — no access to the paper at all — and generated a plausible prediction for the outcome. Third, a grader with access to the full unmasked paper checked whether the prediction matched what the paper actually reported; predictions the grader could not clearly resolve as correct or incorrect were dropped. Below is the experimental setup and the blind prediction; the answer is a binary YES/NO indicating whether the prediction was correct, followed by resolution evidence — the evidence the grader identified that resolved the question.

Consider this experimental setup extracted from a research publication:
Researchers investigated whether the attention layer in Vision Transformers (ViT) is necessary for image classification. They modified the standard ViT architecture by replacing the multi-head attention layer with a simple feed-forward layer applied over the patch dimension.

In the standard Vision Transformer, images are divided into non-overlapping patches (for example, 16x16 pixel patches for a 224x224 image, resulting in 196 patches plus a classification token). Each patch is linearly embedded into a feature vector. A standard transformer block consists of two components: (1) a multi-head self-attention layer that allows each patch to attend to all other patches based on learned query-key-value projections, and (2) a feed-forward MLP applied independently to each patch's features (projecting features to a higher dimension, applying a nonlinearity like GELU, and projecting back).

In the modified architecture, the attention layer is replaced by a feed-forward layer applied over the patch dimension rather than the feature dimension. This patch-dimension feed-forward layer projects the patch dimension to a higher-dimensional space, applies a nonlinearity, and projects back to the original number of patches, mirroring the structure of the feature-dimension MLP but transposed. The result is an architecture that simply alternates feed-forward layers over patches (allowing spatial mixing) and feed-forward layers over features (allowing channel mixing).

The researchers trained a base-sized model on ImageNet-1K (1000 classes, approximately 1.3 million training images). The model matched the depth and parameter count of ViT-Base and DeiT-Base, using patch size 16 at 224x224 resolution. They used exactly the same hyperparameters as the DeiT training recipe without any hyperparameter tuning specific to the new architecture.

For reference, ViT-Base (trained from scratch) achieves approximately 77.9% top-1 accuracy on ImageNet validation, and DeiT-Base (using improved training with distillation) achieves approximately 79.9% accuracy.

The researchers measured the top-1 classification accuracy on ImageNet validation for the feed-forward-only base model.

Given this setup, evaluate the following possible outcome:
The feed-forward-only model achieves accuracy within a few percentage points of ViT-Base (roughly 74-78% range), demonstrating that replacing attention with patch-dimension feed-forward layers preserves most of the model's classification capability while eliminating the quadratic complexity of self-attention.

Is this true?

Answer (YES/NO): YES